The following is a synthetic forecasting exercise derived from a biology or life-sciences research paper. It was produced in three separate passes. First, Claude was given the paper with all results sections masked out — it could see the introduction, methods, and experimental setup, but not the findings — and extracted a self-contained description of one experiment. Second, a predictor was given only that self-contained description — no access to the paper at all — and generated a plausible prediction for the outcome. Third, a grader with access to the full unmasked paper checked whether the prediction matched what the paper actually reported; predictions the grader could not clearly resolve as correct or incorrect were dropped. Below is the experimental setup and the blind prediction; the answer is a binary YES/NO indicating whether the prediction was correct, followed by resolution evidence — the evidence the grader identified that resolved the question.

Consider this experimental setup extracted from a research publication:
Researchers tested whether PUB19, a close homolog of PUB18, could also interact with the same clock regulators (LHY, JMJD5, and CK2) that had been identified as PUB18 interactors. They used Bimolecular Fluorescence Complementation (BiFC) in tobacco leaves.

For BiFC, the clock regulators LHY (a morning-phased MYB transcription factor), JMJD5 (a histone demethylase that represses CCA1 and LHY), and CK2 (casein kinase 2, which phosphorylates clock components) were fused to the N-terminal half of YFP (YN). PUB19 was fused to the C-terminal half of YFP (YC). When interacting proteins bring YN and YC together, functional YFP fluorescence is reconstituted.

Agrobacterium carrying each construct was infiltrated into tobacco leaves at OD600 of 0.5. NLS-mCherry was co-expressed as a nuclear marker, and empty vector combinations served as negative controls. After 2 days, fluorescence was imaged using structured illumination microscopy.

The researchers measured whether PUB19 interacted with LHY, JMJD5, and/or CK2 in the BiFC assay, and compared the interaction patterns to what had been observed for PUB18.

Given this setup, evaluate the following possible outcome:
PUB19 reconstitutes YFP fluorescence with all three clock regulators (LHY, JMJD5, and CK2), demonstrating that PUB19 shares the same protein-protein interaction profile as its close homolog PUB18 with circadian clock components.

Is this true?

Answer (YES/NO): NO